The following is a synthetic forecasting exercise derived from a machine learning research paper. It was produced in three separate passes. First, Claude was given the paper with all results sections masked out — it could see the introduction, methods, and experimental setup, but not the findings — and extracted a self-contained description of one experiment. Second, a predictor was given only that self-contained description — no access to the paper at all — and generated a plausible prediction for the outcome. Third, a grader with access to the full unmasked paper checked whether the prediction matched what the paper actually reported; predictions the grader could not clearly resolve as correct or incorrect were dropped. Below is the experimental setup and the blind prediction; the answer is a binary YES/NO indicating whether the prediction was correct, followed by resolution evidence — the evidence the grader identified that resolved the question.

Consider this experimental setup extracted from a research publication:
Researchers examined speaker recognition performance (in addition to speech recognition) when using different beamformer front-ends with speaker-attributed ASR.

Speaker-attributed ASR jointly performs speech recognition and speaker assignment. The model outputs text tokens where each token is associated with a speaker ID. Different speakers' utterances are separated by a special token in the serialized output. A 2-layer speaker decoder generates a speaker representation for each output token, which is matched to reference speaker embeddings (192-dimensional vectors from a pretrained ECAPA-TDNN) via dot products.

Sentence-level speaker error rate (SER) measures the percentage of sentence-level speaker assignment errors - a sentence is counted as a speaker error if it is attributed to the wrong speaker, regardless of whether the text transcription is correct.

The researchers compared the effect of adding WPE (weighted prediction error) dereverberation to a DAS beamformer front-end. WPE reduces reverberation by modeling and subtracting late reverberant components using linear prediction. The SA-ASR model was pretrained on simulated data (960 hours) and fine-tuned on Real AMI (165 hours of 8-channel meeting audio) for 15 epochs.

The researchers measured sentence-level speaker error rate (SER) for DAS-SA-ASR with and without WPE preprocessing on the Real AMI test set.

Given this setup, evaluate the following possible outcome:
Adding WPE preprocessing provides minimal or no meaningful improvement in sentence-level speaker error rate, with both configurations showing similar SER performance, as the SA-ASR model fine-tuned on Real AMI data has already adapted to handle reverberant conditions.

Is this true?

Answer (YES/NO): NO